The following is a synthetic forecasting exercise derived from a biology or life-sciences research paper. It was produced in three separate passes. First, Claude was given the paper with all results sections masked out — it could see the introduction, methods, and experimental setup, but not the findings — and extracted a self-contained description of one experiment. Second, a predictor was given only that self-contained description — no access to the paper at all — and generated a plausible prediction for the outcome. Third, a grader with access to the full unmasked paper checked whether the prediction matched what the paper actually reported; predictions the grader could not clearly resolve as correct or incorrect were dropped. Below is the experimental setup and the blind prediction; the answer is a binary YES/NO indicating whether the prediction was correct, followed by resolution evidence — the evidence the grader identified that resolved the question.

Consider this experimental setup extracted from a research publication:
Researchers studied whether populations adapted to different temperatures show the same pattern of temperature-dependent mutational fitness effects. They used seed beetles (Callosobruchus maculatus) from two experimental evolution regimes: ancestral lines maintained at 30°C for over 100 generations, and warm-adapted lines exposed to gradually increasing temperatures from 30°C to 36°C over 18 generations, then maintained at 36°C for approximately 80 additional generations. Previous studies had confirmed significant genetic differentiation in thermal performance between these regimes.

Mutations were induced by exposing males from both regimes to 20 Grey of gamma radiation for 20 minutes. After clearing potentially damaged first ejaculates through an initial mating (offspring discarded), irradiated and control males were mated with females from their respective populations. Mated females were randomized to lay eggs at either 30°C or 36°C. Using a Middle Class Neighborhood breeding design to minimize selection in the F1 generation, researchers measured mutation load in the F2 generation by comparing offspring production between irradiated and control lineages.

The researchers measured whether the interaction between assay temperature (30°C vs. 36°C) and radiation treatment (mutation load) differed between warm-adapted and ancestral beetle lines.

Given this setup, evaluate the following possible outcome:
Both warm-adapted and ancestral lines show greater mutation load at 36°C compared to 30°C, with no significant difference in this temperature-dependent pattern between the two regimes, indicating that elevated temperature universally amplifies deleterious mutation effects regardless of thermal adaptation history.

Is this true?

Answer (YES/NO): YES